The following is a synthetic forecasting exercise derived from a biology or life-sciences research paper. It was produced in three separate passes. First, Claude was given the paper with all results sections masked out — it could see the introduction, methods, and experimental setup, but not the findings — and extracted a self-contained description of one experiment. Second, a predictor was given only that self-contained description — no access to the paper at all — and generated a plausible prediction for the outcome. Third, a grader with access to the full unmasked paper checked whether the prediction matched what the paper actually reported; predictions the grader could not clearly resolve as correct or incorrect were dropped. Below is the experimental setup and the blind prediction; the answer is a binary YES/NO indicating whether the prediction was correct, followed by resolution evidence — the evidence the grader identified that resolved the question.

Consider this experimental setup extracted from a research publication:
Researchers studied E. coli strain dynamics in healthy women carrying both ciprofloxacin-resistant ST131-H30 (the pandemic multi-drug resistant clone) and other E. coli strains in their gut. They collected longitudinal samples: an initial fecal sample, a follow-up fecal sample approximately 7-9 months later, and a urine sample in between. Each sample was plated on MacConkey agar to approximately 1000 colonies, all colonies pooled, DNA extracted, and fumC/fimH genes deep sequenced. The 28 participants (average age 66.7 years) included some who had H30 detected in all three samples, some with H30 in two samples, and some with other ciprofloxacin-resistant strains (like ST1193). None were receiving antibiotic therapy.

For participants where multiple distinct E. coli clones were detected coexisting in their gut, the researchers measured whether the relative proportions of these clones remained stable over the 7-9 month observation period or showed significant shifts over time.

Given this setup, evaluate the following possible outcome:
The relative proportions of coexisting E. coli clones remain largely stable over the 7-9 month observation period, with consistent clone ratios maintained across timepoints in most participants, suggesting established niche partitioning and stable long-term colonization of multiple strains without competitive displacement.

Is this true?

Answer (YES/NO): NO